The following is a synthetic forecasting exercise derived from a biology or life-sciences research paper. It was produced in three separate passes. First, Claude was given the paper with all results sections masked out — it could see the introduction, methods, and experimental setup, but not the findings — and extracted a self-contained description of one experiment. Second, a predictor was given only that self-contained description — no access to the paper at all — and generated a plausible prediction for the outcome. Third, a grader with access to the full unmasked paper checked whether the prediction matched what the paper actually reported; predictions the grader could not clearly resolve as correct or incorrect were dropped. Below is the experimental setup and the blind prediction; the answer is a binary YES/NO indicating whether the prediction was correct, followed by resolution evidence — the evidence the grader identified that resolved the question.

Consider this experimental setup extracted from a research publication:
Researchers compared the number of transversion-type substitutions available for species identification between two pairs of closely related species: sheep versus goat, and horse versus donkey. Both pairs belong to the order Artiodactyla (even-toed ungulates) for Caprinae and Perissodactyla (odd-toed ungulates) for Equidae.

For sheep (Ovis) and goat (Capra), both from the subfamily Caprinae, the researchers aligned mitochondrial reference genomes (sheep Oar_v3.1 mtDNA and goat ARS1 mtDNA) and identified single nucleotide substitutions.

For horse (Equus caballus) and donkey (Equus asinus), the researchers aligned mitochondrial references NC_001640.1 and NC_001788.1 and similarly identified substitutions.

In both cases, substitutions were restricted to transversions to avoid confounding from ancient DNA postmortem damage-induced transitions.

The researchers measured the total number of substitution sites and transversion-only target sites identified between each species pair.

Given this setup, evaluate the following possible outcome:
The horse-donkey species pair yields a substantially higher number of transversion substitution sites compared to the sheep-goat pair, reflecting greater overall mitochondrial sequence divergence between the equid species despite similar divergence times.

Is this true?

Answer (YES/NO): NO